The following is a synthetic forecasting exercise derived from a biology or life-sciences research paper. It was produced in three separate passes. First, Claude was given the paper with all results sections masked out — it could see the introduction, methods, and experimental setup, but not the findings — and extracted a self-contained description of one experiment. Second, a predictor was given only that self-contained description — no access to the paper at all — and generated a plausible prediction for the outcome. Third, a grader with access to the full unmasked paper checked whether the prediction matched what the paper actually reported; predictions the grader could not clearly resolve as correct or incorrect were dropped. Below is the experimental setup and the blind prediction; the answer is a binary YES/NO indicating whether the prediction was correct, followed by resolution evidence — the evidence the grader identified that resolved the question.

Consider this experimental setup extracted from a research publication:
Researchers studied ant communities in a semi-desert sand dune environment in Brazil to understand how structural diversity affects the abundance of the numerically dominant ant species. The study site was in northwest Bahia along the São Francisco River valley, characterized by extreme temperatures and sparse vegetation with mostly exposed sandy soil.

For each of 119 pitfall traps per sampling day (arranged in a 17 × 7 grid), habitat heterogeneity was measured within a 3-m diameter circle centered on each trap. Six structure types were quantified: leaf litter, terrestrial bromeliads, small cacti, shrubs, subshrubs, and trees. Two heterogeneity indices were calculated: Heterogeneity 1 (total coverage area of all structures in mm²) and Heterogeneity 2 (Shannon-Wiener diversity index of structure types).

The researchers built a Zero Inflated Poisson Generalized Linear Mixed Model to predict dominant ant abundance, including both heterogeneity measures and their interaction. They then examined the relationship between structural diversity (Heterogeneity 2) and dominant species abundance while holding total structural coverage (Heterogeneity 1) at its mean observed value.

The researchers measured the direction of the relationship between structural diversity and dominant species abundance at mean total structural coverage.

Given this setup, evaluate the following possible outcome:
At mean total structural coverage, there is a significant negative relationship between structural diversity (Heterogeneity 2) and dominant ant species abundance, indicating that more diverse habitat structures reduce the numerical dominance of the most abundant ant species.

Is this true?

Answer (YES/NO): NO